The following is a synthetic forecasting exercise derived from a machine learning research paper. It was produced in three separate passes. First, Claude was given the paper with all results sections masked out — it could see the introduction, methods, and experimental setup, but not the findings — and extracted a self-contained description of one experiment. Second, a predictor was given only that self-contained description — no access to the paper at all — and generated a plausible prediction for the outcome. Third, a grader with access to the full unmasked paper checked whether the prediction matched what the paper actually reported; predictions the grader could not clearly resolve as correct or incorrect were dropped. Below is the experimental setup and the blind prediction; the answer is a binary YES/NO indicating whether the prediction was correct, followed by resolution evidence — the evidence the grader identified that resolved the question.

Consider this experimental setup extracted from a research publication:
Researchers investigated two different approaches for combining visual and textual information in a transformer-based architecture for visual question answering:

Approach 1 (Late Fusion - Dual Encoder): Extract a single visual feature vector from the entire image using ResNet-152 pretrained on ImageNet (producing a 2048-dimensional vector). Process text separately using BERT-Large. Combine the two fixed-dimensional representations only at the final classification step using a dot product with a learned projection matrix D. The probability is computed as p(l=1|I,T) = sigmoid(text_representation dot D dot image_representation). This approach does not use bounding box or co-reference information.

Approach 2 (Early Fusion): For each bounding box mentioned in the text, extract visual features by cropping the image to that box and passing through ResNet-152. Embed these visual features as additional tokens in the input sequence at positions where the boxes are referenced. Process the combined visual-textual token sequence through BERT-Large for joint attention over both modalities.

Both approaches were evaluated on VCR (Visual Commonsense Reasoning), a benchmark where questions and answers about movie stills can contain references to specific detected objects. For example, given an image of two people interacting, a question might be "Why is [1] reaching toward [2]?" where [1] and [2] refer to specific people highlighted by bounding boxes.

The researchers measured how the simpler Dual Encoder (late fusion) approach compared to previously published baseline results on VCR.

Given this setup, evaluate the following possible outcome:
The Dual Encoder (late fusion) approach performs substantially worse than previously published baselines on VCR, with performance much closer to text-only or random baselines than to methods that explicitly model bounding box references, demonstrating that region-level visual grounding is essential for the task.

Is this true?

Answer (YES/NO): NO